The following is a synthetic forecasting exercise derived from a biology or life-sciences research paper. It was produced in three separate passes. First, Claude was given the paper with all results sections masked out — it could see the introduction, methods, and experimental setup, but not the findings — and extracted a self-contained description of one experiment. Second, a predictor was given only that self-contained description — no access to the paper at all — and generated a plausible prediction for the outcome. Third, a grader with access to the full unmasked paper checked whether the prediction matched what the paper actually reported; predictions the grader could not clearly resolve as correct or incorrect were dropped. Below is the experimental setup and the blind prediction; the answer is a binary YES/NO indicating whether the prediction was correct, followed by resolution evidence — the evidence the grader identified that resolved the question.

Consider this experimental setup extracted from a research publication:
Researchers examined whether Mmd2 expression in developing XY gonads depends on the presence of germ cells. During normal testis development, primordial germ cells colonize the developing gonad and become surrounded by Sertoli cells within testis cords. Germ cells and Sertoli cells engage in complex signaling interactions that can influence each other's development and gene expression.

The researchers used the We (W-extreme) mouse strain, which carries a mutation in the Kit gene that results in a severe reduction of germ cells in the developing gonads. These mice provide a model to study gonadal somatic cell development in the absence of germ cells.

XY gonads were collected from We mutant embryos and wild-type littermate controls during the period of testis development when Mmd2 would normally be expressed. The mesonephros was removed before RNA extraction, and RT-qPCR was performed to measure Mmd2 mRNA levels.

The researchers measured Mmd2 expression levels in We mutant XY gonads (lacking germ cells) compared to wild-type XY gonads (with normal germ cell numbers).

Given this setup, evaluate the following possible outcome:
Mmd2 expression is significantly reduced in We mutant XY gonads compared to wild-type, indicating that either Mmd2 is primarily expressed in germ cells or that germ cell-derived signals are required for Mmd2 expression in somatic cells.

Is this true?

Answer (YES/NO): NO